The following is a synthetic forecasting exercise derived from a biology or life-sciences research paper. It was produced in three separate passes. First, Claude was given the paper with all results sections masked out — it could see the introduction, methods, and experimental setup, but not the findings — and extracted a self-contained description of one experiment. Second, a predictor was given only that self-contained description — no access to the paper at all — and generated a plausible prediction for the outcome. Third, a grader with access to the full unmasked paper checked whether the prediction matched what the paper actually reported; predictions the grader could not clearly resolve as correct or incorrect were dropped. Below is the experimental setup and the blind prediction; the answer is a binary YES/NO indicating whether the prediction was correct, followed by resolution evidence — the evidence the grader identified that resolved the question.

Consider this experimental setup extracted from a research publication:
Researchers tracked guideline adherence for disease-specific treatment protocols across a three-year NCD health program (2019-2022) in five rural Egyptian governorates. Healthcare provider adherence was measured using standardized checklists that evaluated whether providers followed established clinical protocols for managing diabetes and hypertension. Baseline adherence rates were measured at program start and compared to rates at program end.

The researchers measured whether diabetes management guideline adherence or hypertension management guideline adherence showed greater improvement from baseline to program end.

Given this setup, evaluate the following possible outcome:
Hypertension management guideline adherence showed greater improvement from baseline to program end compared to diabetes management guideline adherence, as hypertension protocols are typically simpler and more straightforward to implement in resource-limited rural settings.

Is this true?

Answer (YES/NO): YES